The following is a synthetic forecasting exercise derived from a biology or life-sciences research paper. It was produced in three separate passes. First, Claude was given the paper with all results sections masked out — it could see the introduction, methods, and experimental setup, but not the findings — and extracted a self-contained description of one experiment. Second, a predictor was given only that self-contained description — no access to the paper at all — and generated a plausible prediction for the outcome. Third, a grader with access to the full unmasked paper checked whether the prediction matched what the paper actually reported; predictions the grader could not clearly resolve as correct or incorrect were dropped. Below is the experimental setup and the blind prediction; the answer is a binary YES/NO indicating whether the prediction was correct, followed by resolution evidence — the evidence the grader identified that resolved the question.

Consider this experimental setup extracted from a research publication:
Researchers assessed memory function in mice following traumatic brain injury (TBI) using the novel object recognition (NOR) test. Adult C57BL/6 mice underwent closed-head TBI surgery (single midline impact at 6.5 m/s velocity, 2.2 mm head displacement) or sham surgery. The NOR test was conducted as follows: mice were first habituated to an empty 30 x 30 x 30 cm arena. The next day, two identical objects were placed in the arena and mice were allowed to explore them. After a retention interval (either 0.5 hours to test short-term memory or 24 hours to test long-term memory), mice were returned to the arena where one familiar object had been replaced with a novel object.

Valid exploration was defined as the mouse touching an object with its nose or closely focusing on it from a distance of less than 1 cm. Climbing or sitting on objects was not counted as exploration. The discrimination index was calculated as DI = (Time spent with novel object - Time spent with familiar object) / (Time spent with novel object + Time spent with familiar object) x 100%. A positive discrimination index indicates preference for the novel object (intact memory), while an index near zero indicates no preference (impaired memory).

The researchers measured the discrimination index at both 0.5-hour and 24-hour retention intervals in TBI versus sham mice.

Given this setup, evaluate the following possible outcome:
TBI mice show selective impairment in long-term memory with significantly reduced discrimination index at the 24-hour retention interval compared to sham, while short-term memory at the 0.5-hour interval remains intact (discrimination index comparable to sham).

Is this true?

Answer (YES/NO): NO